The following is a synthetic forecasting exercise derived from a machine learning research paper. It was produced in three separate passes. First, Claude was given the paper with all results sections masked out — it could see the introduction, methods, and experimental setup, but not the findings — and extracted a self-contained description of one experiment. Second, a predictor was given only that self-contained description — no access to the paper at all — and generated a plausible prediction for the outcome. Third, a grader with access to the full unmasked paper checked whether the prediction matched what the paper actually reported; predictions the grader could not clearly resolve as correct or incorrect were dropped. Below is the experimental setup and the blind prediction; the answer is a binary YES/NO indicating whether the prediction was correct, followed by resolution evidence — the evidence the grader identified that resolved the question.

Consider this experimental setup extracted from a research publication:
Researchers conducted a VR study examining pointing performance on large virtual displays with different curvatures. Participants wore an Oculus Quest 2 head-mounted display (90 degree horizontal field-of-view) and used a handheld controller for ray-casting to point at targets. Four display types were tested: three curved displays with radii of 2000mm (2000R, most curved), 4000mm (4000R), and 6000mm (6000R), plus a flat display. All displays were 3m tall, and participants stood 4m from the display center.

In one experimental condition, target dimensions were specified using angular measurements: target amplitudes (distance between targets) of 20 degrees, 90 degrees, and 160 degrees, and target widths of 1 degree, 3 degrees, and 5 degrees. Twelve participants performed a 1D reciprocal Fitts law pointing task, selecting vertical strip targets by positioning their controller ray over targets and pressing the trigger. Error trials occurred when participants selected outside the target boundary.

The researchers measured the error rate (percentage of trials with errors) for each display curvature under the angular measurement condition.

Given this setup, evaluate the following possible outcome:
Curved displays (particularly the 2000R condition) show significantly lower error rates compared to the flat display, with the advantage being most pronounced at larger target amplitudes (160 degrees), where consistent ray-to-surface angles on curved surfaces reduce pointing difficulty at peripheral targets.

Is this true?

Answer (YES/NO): NO